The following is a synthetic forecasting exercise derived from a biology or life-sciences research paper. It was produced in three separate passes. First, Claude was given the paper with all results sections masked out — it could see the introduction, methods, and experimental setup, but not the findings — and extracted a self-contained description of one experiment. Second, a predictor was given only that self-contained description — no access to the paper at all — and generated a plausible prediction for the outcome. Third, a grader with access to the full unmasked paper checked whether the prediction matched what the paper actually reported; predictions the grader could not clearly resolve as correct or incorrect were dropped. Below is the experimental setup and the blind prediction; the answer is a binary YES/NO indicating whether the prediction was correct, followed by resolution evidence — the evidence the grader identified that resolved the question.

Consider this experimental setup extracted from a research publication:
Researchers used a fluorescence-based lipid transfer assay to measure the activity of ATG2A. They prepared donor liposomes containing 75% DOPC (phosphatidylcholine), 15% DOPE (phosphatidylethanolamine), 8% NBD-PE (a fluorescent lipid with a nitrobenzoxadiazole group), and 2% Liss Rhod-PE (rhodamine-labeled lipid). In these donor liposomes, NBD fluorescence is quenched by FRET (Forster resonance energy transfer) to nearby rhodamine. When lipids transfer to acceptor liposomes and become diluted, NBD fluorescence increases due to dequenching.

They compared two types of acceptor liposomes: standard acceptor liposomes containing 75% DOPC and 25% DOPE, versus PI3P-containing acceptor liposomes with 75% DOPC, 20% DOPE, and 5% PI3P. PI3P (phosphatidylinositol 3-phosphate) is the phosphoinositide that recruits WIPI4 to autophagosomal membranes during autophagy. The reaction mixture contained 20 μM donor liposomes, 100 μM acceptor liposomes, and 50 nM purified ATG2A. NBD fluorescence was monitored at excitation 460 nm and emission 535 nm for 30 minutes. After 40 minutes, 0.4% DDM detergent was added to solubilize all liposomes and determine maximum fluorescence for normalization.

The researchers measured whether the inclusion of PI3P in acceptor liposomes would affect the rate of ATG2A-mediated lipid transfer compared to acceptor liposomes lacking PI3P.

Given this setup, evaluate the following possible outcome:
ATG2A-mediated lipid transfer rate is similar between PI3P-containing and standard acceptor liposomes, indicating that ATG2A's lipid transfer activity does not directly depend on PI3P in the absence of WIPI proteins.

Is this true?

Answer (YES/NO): YES